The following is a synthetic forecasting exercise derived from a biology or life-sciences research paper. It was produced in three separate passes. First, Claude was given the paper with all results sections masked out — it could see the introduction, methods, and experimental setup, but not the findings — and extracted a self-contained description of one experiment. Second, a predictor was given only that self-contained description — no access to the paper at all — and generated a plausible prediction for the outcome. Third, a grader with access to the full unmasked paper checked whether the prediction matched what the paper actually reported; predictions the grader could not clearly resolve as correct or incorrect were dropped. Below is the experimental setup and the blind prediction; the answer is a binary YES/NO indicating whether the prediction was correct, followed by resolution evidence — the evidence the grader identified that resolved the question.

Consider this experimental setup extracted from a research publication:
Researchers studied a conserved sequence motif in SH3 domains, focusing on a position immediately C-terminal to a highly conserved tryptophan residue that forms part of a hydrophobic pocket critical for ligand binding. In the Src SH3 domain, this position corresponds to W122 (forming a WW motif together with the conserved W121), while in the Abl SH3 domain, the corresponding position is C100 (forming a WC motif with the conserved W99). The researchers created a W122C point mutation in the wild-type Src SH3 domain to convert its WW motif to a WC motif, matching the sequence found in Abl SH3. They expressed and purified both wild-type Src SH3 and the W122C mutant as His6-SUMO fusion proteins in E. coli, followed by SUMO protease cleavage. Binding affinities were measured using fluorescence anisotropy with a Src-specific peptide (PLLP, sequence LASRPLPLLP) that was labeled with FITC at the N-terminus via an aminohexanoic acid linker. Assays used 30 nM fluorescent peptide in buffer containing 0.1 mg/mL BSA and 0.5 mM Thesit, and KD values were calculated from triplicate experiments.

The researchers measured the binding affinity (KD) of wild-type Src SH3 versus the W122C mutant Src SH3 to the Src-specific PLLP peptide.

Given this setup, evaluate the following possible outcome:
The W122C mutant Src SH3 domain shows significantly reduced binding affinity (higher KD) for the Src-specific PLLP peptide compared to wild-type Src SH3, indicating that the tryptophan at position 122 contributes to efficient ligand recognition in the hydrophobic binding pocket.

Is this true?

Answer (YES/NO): YES